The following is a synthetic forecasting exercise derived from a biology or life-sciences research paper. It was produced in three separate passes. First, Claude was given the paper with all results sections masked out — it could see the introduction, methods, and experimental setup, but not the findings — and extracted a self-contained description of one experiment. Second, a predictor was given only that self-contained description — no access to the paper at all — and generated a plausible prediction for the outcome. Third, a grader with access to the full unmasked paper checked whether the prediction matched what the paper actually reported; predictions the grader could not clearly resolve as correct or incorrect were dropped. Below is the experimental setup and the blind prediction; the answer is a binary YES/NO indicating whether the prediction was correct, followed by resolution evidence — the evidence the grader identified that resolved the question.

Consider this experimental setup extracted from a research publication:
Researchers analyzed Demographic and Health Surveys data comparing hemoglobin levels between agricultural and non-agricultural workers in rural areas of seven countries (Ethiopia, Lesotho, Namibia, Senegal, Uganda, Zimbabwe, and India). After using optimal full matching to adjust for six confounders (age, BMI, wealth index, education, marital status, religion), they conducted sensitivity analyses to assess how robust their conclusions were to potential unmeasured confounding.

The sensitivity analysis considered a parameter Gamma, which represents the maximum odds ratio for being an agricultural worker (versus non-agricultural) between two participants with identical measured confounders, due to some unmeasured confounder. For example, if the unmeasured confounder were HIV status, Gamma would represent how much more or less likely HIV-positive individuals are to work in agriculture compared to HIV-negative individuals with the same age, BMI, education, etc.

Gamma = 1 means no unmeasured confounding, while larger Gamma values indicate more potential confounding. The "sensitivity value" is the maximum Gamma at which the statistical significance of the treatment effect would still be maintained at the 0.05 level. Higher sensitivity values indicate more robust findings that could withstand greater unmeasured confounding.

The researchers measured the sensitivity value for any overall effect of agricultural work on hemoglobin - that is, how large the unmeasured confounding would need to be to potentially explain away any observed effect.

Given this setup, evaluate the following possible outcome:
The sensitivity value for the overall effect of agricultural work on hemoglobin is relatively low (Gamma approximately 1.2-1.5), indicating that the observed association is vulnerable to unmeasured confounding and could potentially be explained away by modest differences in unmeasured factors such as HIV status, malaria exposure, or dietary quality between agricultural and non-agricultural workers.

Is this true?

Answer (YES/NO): NO